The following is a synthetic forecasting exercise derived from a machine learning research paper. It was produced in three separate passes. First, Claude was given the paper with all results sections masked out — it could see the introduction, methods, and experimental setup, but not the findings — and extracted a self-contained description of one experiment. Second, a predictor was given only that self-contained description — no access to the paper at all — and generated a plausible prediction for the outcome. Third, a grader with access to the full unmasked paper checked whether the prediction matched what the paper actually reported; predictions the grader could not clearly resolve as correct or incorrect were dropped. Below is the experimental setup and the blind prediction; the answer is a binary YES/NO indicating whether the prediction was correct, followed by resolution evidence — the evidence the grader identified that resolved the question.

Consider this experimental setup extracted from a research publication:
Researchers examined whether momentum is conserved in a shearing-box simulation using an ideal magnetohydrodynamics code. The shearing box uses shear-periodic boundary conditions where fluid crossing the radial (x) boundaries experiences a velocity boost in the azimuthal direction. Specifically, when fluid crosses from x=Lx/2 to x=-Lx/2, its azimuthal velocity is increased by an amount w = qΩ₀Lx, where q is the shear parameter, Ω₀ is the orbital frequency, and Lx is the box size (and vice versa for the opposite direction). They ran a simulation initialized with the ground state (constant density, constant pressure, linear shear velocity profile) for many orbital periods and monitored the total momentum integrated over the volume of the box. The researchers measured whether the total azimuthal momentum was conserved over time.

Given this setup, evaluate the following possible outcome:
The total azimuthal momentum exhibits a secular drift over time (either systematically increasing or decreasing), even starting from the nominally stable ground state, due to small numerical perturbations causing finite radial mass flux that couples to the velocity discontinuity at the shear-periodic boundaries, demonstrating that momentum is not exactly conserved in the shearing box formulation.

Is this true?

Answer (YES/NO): NO